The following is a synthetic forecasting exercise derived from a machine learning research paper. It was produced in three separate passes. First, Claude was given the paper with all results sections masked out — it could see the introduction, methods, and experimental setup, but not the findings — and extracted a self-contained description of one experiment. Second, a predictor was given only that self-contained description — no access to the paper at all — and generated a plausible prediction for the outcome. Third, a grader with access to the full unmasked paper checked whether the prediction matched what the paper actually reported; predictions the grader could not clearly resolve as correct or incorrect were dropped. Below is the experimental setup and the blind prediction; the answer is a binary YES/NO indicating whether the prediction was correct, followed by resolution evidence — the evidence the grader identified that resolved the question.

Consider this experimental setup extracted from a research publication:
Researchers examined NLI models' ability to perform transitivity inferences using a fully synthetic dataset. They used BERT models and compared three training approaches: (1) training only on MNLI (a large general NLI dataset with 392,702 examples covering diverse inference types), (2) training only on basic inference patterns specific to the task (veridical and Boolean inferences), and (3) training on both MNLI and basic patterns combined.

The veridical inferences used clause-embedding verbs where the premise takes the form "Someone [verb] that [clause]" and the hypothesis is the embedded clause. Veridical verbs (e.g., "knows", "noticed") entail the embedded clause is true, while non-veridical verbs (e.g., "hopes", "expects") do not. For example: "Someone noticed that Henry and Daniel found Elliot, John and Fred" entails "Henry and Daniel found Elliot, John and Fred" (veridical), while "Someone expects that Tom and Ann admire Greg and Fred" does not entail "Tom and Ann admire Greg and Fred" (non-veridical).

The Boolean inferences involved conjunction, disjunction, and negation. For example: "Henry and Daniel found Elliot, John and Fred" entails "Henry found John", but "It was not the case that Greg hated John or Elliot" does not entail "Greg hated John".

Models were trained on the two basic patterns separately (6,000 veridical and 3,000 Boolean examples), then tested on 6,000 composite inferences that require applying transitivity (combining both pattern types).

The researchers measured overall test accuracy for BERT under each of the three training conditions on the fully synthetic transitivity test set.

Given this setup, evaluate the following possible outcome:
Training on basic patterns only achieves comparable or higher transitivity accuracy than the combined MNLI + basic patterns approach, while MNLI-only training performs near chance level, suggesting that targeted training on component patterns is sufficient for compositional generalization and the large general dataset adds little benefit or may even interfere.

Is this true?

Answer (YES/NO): NO